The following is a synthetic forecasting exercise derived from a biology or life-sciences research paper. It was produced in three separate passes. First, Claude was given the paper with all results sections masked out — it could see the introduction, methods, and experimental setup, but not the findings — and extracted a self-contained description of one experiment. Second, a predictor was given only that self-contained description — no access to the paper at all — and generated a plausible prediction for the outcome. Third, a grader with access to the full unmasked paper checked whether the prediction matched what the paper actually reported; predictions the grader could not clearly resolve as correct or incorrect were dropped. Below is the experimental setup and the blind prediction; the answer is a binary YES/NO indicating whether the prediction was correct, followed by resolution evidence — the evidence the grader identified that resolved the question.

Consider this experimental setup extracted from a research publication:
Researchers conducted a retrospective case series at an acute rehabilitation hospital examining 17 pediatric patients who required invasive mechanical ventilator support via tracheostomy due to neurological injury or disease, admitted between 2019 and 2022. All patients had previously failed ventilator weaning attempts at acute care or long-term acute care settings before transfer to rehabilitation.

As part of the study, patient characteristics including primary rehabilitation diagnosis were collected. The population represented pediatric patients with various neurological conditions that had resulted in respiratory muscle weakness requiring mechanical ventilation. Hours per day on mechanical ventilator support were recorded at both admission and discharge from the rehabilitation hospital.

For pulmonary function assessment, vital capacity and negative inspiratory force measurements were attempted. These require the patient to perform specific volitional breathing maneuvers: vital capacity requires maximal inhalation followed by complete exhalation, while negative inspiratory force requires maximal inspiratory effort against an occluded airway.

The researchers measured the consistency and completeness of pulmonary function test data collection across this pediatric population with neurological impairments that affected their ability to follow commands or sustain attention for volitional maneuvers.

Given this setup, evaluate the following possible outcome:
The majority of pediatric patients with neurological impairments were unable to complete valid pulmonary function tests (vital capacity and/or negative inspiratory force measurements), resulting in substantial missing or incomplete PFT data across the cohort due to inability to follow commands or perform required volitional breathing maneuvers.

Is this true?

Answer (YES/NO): YES